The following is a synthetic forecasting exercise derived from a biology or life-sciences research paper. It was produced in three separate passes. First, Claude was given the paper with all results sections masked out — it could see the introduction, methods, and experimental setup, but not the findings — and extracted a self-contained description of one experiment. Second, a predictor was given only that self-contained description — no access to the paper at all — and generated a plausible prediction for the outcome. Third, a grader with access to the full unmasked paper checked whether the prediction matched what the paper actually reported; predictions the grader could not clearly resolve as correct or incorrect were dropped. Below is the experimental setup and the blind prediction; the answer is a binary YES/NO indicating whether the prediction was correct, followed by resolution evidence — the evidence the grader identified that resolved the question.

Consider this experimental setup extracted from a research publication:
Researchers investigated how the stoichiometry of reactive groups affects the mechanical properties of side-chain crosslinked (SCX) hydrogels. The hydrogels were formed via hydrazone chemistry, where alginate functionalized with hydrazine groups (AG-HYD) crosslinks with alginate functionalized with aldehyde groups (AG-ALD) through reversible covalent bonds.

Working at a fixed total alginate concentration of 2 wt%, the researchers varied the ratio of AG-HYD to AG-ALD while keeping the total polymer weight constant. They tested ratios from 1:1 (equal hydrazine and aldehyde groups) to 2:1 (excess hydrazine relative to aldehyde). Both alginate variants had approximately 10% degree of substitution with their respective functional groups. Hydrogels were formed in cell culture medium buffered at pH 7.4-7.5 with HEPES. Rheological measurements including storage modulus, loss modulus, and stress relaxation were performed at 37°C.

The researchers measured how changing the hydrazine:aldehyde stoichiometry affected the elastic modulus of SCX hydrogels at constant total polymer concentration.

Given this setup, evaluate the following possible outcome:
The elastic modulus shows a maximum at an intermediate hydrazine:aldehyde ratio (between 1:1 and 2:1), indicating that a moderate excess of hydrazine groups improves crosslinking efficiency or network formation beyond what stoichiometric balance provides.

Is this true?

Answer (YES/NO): NO